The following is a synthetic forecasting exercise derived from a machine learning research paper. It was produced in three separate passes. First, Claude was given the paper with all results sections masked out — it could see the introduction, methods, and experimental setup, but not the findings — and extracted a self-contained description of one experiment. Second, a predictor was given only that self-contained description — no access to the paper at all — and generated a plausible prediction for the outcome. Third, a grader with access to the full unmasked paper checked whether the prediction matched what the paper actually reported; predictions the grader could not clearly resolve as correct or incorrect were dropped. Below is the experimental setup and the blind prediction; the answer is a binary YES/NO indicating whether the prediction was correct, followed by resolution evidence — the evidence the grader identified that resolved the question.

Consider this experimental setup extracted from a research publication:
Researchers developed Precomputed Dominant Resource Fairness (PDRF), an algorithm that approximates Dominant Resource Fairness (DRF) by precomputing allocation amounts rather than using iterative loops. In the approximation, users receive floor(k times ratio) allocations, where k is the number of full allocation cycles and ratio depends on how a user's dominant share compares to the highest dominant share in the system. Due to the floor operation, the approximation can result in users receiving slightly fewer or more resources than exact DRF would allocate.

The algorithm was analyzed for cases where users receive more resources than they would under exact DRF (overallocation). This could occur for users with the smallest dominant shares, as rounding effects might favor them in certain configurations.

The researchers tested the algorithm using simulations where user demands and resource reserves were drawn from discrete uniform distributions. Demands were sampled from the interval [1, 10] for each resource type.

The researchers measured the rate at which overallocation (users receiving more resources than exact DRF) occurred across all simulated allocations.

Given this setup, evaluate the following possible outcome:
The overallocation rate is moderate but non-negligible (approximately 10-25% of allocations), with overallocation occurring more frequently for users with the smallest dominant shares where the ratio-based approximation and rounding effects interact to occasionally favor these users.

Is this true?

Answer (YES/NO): NO